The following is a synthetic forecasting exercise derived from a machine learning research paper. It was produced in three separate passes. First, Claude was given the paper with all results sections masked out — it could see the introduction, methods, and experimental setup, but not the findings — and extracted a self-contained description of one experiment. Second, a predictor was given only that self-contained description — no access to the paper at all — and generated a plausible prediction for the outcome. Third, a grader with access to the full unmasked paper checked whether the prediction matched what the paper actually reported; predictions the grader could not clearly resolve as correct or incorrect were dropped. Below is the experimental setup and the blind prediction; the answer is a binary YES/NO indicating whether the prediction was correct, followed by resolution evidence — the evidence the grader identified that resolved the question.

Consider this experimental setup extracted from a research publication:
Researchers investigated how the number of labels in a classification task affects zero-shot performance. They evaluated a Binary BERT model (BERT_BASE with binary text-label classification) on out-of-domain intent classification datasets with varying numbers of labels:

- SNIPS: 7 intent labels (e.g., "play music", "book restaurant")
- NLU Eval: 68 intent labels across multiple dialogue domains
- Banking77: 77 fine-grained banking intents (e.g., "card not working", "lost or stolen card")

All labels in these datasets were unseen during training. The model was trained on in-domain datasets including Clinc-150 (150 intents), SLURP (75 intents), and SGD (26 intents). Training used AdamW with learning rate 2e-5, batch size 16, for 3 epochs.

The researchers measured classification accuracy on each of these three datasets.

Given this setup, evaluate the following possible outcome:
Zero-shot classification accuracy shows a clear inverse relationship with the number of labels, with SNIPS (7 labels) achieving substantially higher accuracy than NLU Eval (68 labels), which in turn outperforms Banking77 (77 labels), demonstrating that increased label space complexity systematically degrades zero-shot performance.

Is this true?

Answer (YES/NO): YES